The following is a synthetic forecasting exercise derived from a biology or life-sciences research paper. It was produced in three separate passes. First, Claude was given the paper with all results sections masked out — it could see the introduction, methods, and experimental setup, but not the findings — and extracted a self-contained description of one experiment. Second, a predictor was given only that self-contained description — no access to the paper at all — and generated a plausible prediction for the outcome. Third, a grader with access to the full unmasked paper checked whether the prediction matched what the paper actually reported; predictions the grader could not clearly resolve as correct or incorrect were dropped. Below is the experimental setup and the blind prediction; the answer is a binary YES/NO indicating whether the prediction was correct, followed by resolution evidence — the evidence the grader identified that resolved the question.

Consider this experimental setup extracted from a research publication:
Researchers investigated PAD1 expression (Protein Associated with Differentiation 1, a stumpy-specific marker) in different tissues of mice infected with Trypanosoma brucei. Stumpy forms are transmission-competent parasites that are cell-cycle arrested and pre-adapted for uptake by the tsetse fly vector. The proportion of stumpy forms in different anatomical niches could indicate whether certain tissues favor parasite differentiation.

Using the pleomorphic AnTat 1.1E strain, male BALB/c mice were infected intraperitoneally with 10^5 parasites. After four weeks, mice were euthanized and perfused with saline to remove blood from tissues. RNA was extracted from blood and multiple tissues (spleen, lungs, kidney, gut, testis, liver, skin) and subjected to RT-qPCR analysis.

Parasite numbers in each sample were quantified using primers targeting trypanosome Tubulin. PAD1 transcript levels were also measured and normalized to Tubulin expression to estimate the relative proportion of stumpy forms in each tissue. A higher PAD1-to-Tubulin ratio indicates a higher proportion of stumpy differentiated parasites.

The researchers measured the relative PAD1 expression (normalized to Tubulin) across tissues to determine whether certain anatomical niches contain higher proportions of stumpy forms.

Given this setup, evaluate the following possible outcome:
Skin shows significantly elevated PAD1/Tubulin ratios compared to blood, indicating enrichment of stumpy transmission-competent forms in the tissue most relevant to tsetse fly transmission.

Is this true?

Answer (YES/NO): NO